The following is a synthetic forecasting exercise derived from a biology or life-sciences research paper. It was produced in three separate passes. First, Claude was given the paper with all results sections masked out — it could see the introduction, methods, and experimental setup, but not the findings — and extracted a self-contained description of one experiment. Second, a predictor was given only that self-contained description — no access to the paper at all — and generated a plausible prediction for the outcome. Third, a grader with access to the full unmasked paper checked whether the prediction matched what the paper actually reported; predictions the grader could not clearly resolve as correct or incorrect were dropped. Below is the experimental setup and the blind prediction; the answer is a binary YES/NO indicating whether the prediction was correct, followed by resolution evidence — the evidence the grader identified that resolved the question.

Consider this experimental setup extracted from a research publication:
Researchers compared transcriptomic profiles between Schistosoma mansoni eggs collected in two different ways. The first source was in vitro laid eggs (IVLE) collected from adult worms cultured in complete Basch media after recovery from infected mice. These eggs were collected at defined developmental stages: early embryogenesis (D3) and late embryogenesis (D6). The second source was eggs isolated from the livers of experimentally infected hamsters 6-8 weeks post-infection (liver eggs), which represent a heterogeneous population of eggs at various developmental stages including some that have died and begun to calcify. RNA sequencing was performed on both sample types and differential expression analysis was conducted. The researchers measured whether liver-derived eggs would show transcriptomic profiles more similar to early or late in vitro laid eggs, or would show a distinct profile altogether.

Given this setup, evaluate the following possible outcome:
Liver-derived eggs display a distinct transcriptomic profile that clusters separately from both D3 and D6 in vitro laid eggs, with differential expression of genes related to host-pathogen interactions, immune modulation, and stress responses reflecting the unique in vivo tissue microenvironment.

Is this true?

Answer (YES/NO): YES